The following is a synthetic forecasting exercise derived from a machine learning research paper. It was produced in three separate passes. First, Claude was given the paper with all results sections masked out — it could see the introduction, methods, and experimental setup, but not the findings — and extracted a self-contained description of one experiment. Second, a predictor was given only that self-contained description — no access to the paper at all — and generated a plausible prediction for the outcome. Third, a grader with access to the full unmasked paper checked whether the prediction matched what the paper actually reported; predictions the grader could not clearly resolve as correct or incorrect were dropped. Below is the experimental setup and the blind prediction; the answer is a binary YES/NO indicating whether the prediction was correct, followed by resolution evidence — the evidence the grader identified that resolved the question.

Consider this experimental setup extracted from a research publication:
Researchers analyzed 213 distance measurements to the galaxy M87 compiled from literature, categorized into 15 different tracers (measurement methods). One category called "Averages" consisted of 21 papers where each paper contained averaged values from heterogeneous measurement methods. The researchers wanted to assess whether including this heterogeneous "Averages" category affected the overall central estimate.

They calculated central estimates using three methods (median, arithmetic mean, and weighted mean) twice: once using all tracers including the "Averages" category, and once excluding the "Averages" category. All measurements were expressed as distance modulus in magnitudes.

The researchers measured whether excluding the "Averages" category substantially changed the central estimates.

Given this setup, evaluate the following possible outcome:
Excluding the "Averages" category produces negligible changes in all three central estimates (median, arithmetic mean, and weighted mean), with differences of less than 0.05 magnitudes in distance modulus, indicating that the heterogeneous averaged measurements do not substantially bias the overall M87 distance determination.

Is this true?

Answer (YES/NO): YES